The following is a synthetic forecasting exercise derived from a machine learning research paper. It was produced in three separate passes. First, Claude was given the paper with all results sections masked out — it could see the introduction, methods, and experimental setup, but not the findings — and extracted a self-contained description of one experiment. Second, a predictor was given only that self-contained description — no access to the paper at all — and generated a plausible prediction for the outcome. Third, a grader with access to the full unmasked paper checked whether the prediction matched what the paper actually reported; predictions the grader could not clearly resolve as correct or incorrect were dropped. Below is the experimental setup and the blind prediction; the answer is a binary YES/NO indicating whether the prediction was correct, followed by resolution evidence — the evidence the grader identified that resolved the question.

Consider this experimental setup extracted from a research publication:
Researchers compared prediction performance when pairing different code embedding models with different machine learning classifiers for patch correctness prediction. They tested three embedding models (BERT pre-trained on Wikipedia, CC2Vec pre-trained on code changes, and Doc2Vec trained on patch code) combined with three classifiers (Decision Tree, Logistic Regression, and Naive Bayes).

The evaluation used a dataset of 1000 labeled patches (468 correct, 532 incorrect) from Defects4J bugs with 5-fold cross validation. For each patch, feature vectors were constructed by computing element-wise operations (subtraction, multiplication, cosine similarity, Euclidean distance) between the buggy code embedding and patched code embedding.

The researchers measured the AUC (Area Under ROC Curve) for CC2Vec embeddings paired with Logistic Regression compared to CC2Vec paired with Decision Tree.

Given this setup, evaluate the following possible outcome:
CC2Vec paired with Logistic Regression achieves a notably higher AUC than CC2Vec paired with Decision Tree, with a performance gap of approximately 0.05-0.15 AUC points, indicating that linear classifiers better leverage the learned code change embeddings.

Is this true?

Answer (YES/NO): YES